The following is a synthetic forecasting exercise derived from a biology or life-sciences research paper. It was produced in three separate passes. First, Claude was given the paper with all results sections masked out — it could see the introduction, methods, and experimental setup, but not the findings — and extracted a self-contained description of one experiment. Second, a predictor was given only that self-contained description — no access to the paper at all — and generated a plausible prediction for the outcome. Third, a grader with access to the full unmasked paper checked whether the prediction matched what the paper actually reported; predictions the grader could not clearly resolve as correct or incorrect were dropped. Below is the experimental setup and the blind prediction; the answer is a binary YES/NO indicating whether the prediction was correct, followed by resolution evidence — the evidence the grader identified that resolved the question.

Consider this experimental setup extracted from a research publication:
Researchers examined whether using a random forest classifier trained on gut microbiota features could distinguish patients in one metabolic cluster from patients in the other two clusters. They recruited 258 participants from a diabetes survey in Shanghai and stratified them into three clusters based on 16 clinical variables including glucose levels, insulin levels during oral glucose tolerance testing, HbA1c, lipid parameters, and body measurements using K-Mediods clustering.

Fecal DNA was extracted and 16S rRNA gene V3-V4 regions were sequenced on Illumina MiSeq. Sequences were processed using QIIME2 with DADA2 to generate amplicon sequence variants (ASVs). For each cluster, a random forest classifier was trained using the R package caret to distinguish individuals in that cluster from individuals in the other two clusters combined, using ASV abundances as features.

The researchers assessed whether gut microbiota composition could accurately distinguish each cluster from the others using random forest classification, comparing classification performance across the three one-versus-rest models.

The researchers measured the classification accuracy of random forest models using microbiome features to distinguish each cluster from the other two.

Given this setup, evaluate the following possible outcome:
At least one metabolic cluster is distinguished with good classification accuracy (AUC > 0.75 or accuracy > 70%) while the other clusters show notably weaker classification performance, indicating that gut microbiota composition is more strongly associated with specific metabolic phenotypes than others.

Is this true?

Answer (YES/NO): NO